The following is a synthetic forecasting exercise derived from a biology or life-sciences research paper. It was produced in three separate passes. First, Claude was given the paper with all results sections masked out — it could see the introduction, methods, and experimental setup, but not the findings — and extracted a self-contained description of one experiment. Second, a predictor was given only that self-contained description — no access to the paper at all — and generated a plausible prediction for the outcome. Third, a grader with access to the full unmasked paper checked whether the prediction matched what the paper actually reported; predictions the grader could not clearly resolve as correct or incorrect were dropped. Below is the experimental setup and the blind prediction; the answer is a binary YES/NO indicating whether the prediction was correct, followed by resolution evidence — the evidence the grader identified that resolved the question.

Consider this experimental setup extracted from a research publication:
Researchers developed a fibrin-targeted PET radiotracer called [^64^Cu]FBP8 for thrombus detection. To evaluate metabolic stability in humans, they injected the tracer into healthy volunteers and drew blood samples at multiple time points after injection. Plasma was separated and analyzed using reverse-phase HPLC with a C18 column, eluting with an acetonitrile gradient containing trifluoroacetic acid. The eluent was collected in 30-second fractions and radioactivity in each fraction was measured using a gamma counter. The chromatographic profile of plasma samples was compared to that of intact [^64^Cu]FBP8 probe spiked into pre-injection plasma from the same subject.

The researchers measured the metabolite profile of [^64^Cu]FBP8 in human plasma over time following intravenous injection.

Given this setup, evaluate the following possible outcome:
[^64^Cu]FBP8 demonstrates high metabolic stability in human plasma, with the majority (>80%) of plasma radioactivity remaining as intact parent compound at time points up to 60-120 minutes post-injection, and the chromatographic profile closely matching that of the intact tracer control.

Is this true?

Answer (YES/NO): NO